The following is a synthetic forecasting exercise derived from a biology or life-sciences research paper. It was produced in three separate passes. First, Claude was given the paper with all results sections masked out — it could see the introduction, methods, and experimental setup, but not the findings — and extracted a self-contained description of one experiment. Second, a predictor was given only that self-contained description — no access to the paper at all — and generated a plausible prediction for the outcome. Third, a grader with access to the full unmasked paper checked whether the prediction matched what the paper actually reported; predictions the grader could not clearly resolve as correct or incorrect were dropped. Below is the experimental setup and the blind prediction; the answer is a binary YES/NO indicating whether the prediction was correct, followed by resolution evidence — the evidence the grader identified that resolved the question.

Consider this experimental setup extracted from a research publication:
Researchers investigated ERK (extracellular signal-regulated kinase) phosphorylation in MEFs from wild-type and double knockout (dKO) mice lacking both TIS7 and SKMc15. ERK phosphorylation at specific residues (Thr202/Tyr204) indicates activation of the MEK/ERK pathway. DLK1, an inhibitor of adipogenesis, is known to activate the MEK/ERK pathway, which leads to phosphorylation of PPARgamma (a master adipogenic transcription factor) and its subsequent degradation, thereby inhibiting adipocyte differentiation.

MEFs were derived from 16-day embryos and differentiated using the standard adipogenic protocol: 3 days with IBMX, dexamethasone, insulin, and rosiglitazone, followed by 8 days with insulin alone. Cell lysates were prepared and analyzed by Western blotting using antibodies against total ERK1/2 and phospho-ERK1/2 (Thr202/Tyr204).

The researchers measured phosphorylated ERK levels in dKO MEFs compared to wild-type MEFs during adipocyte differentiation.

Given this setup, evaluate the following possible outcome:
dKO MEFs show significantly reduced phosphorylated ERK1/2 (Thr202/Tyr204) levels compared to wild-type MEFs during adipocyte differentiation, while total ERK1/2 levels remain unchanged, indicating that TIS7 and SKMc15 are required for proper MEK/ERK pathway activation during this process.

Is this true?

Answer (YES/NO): NO